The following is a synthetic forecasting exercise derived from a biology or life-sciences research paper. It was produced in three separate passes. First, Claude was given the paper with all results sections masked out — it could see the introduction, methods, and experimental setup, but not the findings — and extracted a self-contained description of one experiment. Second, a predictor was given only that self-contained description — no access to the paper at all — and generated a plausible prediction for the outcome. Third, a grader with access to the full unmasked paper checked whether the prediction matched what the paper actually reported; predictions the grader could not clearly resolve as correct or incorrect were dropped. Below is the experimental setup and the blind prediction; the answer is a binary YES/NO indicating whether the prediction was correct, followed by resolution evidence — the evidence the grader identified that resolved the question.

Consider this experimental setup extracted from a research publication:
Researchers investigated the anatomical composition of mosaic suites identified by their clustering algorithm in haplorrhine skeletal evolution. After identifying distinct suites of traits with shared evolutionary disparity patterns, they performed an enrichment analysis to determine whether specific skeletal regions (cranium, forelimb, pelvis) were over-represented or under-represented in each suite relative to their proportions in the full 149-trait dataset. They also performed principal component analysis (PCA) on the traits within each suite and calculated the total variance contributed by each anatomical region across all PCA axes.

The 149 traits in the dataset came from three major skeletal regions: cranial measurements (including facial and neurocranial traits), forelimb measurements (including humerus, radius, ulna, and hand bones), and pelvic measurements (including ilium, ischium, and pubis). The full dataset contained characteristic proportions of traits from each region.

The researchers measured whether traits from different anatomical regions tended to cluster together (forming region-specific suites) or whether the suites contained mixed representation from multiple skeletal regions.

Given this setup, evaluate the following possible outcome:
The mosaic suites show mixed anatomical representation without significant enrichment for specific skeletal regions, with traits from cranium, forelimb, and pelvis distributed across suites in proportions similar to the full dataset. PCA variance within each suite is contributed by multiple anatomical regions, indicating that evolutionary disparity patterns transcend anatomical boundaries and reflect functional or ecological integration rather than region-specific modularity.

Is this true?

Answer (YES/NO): NO